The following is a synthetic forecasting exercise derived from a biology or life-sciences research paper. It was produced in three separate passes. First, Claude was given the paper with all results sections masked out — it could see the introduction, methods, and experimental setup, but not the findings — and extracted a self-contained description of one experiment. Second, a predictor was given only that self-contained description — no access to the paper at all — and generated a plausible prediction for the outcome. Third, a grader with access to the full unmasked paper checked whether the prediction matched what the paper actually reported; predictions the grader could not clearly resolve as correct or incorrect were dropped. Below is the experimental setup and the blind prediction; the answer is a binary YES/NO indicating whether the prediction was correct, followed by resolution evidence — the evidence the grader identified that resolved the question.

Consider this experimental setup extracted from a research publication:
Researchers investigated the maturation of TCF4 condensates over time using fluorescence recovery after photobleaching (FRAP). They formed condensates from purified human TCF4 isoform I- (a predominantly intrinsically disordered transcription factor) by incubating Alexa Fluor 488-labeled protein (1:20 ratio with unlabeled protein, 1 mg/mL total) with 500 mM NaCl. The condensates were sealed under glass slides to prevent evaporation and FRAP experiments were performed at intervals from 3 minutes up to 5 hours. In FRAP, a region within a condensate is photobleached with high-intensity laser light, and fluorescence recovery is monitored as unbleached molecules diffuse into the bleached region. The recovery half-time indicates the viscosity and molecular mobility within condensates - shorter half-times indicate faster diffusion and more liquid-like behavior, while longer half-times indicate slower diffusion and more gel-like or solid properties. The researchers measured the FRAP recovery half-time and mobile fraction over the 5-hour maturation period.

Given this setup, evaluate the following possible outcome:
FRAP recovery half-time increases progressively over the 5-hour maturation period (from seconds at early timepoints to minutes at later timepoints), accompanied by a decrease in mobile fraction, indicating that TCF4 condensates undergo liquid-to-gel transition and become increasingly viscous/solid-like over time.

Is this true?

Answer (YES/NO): NO